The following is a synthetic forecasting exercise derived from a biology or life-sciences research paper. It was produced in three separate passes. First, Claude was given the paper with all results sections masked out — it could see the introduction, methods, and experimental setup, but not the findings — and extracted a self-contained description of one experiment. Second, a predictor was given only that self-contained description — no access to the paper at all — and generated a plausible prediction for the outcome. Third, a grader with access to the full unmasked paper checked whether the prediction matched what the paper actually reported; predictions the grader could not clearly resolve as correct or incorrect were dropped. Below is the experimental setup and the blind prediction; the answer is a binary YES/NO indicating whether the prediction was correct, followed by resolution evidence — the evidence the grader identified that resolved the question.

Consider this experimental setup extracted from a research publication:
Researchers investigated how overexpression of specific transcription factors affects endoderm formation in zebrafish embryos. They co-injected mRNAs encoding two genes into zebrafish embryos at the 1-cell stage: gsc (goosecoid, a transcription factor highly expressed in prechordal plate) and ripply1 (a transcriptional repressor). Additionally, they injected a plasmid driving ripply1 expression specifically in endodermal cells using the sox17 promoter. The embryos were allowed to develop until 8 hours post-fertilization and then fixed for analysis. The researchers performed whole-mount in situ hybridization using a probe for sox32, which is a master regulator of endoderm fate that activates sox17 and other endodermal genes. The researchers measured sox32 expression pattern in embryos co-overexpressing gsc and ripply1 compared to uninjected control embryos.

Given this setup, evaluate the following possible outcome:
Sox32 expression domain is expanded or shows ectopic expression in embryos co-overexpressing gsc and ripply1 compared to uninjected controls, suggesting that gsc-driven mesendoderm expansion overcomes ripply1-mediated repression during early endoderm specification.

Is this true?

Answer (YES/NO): NO